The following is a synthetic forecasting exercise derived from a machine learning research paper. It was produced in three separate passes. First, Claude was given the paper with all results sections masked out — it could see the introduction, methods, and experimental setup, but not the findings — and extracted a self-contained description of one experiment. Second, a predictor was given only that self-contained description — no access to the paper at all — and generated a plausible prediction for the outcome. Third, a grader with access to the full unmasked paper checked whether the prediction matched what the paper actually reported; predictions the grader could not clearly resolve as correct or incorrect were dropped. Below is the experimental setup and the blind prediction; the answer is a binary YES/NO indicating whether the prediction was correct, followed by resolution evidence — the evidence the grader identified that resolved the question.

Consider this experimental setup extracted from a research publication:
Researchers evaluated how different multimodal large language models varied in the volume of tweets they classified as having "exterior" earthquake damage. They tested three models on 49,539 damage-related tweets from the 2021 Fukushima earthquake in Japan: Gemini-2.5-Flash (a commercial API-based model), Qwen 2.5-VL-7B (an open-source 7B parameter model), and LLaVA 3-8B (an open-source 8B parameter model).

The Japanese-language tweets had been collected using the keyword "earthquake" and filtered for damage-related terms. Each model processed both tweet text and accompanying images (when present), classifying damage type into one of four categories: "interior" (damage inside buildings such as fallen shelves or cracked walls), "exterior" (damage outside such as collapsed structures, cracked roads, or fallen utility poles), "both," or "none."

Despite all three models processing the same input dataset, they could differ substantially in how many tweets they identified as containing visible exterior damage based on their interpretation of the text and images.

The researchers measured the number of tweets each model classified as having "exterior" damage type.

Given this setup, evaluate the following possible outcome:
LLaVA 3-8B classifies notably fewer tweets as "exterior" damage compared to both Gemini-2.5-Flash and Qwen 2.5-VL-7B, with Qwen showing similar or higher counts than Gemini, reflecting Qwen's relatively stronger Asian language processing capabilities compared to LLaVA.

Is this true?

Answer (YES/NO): NO